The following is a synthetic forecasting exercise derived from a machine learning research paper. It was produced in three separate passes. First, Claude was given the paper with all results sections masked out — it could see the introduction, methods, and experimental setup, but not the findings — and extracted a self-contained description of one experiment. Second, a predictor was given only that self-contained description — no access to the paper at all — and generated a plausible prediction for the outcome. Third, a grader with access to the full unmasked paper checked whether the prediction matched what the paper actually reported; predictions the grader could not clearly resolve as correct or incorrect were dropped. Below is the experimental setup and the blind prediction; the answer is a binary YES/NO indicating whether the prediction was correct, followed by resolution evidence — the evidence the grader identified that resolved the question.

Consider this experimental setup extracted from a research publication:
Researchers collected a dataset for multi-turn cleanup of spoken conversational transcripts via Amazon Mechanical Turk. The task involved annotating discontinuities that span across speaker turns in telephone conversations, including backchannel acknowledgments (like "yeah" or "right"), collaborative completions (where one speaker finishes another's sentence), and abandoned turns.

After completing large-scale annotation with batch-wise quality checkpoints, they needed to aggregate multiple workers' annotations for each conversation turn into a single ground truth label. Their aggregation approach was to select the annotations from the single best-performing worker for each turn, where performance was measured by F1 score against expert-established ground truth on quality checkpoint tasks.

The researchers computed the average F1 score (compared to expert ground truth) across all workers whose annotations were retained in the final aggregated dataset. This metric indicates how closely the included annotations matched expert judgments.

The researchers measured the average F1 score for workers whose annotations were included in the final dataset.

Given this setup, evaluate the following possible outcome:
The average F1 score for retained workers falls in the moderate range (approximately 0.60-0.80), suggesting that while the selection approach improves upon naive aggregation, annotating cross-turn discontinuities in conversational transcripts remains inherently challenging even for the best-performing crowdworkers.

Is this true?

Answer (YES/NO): NO